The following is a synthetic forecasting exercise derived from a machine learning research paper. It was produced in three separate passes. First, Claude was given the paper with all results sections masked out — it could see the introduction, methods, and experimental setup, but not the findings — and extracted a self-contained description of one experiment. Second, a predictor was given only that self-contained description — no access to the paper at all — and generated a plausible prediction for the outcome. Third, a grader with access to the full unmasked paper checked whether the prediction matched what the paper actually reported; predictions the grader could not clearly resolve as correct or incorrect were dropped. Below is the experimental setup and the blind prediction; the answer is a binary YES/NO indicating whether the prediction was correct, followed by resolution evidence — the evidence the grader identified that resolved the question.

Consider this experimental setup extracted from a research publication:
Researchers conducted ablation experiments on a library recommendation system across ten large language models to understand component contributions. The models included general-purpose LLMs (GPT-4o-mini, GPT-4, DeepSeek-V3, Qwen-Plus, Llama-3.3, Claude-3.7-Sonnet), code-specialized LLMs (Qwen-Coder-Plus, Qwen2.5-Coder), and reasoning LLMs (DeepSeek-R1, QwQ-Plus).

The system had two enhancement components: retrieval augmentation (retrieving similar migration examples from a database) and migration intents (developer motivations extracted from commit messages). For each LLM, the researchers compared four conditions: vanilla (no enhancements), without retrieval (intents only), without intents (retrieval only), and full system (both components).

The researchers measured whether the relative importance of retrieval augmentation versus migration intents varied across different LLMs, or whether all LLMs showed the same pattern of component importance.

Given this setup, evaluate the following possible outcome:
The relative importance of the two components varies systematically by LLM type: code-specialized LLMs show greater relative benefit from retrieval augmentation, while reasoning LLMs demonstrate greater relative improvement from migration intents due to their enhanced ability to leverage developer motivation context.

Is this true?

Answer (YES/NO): NO